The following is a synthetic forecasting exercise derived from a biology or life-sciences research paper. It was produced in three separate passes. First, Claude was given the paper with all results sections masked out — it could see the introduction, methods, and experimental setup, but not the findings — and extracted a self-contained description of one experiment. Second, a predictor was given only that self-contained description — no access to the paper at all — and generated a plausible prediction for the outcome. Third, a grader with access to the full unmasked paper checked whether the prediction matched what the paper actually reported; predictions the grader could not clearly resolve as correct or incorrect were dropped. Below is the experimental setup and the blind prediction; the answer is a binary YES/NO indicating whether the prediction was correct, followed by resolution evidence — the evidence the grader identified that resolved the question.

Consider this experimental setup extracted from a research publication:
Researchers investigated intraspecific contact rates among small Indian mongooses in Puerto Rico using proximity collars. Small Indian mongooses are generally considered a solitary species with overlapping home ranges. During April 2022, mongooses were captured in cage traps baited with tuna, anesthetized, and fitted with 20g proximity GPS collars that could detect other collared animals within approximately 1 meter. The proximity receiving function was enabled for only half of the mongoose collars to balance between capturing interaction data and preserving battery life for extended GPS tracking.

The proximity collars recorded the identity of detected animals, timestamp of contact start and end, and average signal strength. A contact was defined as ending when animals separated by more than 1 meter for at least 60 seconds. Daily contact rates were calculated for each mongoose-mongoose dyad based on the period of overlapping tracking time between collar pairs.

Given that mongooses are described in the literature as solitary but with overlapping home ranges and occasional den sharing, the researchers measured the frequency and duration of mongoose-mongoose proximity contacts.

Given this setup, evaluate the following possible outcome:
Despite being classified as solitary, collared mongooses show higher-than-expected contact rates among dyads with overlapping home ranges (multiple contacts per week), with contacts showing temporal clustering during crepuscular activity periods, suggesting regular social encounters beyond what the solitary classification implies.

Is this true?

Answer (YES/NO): NO